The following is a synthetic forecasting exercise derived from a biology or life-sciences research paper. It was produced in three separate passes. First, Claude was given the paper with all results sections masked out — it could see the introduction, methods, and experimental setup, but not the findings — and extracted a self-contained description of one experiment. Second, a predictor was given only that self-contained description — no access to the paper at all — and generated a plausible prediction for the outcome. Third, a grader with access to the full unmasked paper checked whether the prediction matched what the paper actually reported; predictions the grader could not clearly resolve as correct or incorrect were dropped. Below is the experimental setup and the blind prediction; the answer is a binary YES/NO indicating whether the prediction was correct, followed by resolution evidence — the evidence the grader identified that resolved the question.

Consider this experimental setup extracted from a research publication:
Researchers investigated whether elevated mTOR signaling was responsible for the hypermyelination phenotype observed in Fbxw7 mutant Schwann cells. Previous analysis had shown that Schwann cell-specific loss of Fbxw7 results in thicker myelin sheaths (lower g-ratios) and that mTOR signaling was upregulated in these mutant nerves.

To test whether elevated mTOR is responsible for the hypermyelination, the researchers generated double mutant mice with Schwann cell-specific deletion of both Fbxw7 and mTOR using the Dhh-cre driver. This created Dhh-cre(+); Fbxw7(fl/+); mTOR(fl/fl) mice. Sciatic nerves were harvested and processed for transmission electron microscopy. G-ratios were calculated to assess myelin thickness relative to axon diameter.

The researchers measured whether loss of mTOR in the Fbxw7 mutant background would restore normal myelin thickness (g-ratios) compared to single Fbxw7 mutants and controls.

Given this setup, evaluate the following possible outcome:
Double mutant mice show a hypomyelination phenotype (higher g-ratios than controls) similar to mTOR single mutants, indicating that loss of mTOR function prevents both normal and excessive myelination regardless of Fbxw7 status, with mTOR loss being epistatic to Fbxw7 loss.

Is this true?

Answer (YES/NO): YES